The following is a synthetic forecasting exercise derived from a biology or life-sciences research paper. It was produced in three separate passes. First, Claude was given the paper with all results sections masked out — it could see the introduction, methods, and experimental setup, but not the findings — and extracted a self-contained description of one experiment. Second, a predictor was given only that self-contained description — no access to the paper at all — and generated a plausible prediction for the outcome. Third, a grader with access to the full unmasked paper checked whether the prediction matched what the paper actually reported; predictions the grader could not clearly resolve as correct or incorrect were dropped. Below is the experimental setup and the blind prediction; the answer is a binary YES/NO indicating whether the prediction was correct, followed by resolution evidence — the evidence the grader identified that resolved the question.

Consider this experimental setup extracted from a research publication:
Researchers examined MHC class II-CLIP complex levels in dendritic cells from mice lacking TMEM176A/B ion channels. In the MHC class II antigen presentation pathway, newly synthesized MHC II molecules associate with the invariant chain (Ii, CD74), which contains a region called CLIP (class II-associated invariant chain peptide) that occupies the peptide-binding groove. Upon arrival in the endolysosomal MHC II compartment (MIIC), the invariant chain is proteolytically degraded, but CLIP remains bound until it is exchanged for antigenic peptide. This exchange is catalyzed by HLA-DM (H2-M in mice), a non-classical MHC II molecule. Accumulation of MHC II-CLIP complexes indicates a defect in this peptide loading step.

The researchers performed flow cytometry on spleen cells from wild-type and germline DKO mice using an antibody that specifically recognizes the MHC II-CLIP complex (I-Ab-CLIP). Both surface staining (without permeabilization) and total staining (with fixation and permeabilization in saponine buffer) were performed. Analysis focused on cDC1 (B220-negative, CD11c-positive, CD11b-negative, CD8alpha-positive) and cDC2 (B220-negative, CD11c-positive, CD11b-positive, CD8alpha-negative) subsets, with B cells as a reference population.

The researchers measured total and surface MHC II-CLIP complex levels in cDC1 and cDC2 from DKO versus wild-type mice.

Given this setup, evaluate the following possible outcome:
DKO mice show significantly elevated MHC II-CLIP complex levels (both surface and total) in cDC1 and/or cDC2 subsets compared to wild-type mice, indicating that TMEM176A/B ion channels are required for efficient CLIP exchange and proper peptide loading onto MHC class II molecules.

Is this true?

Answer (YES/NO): NO